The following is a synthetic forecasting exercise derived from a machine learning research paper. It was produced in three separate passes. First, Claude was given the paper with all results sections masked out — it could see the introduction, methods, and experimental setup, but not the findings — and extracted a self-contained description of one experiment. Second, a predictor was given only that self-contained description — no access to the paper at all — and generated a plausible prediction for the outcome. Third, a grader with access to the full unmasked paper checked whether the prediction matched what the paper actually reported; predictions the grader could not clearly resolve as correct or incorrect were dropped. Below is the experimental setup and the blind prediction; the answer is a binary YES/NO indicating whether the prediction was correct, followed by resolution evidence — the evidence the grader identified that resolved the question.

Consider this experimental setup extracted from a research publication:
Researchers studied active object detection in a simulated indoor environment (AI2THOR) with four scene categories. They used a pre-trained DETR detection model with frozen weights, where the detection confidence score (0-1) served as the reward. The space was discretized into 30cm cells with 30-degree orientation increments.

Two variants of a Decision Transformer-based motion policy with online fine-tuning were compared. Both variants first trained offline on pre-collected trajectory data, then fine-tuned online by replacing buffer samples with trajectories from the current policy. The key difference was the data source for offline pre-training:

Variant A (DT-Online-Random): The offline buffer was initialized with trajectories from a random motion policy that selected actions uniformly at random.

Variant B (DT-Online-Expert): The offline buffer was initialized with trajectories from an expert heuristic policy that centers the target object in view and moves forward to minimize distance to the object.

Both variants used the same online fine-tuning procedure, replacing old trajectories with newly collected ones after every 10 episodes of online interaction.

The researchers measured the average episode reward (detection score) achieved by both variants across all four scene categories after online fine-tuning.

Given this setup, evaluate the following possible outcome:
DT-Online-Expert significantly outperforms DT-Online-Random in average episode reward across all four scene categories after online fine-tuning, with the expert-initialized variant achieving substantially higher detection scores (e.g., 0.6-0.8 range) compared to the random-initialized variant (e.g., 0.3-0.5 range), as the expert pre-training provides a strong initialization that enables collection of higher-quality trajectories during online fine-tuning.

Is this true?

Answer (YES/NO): NO